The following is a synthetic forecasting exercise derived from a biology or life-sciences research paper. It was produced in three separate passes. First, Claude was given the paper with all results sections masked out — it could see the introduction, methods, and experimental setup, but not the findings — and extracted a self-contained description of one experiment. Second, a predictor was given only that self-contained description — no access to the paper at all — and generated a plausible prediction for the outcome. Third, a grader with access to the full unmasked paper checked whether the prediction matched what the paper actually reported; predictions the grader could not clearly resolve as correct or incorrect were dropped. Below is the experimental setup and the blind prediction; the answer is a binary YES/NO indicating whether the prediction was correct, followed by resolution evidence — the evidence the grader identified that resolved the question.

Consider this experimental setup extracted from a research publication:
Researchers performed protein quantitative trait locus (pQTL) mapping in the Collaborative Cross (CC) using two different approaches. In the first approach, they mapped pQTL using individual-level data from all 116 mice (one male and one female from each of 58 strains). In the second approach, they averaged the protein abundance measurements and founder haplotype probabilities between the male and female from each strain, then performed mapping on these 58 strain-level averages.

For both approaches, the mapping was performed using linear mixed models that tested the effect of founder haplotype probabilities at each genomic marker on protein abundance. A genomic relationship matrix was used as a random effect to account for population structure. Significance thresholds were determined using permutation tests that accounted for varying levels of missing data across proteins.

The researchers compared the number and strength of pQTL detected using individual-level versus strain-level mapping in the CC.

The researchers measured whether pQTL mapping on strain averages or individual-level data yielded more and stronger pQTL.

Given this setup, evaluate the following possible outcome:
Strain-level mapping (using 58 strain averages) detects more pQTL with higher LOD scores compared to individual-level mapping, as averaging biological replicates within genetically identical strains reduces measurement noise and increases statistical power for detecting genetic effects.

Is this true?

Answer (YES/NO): YES